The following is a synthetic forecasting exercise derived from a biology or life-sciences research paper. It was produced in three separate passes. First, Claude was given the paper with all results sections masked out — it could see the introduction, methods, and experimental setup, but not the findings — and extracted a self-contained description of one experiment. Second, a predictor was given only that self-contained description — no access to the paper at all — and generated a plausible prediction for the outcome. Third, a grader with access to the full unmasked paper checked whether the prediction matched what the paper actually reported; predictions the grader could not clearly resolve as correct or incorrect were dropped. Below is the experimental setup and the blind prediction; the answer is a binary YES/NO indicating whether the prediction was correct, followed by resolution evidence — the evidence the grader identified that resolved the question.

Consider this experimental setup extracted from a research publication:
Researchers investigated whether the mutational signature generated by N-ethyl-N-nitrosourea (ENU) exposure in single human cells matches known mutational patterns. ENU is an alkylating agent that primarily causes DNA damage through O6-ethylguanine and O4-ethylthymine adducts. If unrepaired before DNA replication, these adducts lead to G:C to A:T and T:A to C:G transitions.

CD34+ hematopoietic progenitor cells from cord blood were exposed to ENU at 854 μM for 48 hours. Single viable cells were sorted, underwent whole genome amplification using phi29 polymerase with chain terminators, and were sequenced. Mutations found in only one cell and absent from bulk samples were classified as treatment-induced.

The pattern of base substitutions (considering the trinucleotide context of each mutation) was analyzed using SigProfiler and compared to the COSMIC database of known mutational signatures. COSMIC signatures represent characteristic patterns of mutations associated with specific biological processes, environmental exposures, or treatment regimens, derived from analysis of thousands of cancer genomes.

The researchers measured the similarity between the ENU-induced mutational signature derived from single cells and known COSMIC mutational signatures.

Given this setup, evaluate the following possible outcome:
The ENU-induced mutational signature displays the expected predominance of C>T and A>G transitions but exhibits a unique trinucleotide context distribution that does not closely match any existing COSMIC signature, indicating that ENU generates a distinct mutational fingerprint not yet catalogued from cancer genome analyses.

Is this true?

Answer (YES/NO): NO